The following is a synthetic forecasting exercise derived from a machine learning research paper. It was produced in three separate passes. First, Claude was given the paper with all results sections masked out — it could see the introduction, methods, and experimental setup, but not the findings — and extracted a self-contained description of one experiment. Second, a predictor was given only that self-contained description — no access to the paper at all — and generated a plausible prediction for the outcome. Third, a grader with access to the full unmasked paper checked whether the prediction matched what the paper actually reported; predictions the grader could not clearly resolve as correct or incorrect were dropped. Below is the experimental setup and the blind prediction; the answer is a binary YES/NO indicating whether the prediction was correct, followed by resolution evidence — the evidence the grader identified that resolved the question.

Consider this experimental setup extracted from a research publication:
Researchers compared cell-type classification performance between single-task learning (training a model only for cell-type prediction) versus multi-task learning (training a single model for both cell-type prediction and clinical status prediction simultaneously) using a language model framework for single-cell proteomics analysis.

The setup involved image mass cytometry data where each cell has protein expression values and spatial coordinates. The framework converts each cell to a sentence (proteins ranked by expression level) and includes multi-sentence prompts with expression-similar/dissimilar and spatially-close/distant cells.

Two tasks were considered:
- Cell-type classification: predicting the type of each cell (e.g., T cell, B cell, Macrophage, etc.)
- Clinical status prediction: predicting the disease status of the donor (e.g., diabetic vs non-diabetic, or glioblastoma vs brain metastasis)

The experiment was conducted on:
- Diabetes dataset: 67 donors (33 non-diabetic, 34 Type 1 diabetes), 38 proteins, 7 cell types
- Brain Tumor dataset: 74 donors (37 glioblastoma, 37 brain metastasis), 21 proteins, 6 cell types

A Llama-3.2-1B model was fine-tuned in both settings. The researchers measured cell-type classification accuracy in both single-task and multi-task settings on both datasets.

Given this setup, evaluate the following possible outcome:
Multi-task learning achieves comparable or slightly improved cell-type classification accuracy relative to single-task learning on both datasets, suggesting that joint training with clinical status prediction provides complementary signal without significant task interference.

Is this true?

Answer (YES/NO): YES